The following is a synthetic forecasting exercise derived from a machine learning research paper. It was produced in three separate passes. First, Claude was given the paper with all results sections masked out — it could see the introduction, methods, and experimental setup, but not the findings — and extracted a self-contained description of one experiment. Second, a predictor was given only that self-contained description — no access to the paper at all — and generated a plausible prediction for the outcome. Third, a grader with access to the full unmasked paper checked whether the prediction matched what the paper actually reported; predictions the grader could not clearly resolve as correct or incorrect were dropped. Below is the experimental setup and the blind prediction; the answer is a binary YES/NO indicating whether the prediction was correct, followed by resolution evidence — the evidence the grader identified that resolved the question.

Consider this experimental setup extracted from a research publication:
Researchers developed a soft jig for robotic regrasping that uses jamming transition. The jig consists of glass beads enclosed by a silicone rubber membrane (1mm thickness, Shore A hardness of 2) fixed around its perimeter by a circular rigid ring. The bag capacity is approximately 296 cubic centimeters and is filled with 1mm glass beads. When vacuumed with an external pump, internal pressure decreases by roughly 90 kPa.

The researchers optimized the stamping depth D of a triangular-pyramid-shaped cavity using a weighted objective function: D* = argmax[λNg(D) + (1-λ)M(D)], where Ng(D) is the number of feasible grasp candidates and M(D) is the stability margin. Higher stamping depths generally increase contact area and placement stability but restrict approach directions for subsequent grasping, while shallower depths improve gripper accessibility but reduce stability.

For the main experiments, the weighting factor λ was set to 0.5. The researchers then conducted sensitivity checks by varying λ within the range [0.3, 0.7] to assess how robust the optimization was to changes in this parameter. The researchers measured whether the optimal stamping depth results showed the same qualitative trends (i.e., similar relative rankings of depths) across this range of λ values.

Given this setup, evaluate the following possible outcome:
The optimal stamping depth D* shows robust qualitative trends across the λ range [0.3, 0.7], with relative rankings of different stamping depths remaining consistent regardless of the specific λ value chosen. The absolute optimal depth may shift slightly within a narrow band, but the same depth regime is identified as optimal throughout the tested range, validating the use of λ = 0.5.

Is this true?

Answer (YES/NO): YES